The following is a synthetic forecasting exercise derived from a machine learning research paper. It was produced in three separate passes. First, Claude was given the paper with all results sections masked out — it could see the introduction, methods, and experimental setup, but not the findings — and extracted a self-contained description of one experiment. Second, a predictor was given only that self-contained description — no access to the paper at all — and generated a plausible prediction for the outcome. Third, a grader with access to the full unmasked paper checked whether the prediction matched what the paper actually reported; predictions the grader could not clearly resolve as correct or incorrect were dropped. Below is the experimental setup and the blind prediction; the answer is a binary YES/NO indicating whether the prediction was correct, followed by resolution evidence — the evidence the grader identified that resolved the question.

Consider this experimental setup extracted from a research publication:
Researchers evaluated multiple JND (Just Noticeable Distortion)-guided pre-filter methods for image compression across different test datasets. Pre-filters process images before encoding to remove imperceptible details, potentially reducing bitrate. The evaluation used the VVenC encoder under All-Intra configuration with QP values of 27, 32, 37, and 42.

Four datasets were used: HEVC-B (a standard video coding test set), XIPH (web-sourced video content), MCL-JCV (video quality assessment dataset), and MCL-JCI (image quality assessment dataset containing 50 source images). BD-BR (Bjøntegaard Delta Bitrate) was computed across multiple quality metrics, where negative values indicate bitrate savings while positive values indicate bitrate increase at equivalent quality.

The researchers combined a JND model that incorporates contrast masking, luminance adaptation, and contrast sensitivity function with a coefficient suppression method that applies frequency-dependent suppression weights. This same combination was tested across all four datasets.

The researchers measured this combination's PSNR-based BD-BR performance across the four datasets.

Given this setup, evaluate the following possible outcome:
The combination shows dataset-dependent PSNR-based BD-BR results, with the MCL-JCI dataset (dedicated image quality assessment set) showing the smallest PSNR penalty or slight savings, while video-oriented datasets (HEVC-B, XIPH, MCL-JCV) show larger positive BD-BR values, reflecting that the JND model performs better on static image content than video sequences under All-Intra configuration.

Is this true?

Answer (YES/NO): NO